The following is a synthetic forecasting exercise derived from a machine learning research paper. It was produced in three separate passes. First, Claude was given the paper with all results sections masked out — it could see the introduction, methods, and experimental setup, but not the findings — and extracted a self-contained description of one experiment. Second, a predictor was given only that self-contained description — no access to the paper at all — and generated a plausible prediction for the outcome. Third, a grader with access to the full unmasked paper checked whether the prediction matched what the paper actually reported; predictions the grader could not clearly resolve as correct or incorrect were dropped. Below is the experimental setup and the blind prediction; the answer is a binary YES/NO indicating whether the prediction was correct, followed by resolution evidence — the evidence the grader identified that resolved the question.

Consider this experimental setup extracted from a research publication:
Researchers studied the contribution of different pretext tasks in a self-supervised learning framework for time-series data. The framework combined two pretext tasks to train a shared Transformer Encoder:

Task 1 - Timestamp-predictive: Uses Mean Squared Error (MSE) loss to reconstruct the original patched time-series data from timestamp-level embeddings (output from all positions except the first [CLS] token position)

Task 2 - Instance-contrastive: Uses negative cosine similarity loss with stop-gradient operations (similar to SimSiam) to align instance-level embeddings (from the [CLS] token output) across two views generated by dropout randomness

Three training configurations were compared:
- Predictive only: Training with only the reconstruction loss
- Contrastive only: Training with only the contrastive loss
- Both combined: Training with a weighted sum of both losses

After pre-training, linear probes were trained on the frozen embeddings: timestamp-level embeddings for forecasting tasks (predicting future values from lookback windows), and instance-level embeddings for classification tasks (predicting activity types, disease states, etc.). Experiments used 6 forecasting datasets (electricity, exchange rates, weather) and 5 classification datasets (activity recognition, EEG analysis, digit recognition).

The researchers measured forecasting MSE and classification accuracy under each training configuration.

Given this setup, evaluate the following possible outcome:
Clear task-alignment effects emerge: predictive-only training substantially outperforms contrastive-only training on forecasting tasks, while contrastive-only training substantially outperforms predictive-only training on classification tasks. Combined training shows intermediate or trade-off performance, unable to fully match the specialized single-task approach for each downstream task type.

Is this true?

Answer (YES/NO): NO